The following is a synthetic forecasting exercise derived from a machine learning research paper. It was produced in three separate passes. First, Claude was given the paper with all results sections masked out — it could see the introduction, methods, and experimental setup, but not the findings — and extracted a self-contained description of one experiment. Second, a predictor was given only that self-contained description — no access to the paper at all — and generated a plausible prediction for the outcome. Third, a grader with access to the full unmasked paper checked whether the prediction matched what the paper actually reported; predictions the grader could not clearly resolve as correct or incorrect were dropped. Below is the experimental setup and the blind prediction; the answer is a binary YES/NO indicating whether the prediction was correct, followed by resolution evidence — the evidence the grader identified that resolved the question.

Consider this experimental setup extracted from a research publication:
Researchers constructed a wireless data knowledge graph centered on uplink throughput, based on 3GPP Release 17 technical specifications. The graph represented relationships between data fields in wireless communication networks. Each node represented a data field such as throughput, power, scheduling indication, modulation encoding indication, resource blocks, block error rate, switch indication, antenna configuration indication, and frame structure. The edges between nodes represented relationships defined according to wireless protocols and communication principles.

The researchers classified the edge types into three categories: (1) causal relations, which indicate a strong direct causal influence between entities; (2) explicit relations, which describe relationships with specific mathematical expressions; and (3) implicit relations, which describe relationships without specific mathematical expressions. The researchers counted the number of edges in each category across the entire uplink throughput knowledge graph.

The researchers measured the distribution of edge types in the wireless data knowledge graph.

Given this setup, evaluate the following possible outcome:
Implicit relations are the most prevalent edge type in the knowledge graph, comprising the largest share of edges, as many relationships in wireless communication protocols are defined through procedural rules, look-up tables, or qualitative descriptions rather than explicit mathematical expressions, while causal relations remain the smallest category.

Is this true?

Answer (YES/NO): NO